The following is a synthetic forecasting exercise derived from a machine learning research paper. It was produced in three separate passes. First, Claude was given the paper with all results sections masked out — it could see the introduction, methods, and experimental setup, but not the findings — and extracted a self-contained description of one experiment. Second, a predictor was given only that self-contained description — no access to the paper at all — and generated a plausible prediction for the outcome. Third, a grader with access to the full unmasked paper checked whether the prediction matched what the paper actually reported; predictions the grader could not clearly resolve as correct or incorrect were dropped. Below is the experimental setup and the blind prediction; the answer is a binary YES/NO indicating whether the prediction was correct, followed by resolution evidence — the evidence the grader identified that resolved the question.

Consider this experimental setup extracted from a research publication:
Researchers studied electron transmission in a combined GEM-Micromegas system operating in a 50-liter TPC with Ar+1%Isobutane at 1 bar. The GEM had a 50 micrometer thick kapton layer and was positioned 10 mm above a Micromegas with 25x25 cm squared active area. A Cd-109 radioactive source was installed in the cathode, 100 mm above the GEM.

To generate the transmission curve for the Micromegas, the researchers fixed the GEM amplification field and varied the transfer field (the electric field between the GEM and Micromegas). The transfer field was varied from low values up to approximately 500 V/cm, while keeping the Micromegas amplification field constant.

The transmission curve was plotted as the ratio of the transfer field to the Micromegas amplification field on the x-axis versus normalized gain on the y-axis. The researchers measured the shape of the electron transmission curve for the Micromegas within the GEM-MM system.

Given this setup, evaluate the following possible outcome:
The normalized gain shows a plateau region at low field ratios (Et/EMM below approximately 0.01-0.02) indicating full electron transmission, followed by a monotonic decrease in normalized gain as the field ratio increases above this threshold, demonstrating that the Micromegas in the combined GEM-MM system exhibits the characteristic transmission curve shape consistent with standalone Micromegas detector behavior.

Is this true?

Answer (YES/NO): NO